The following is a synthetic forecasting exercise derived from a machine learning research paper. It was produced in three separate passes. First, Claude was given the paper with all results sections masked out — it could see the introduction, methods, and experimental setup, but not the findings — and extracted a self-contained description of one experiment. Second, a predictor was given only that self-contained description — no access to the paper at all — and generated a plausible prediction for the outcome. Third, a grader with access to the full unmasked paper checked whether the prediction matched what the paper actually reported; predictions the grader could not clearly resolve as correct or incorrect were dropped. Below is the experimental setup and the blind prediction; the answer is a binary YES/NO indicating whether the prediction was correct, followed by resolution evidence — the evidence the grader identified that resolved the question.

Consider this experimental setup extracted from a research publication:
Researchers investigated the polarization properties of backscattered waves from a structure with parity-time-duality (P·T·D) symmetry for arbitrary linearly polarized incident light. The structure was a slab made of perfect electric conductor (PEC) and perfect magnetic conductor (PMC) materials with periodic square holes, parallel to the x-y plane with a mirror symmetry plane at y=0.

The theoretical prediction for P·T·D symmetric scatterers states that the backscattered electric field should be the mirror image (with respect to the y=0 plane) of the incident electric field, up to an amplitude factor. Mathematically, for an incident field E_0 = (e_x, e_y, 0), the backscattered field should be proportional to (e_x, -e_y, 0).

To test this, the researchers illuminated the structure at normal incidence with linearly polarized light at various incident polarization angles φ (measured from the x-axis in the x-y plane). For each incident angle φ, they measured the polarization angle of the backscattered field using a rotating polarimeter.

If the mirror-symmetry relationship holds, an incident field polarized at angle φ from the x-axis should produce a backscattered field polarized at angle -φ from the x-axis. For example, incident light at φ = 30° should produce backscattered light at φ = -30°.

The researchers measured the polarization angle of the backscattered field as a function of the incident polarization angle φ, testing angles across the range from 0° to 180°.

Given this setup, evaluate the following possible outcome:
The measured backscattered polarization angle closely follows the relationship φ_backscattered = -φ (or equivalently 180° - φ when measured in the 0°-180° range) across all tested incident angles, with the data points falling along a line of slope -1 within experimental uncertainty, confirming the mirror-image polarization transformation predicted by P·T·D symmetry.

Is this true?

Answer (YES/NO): YES